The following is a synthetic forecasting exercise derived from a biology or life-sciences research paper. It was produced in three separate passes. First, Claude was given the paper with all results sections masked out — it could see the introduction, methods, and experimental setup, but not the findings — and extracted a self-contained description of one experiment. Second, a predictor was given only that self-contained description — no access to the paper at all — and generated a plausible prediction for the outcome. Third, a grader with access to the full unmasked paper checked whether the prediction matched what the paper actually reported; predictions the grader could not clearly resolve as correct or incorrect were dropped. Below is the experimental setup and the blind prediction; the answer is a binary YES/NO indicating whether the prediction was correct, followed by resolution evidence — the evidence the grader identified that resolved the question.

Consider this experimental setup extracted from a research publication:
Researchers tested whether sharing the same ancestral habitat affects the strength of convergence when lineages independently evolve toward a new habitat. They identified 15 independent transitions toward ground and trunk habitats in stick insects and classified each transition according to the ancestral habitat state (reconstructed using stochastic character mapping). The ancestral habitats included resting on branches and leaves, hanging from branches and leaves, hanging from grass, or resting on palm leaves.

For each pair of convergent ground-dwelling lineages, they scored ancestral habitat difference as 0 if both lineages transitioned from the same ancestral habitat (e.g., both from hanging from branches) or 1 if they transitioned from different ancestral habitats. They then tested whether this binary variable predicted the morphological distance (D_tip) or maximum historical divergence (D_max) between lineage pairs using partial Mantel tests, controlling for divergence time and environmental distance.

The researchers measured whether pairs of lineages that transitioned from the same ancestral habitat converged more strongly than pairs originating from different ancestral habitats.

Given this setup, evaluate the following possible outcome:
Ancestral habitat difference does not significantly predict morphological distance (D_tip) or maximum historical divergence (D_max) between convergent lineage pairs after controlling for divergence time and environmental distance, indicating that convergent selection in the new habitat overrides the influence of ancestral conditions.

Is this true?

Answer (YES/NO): YES